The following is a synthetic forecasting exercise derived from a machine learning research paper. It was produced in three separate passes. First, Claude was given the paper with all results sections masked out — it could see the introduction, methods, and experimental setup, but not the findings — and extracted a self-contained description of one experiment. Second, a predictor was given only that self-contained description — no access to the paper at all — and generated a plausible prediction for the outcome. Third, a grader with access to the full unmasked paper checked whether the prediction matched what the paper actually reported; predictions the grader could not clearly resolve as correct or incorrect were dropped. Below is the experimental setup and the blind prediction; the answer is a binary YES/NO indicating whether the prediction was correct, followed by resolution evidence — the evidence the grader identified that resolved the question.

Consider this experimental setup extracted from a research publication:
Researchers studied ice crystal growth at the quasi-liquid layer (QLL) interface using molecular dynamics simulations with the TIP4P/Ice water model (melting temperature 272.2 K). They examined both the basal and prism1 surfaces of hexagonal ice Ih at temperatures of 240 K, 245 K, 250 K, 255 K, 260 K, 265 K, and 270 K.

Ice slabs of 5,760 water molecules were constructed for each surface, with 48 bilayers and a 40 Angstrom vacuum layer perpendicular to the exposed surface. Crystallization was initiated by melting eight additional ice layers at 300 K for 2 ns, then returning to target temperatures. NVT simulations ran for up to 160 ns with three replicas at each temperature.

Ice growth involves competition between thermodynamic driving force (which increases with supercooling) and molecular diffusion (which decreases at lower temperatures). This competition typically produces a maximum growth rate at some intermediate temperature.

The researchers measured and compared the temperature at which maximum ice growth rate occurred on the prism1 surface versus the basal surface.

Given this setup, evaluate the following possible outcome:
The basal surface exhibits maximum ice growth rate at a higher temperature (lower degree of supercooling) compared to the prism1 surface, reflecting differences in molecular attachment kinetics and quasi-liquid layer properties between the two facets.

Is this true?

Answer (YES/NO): NO